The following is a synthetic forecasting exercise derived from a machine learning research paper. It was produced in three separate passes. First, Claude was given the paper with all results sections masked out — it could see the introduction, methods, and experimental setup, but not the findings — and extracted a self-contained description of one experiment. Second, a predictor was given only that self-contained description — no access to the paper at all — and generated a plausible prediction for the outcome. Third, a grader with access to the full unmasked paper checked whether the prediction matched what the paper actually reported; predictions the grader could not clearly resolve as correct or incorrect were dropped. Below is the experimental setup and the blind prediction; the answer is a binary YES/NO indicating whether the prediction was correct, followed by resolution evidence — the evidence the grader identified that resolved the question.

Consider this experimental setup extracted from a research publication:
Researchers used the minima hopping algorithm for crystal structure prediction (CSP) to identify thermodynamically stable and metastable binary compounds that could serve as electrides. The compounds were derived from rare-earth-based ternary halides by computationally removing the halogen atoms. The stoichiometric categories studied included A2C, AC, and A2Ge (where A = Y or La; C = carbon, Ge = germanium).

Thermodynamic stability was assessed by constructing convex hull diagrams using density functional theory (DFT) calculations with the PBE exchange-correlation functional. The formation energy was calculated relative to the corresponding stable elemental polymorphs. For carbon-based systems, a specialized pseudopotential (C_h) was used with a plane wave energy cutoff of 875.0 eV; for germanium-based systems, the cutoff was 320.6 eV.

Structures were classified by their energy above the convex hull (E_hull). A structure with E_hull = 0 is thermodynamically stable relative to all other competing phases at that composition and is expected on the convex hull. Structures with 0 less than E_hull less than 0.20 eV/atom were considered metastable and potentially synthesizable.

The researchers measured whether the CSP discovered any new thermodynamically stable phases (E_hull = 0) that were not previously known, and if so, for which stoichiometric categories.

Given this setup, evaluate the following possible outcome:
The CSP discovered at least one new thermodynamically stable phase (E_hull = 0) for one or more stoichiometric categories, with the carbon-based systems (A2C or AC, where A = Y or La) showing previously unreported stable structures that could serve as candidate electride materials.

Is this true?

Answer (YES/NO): YES